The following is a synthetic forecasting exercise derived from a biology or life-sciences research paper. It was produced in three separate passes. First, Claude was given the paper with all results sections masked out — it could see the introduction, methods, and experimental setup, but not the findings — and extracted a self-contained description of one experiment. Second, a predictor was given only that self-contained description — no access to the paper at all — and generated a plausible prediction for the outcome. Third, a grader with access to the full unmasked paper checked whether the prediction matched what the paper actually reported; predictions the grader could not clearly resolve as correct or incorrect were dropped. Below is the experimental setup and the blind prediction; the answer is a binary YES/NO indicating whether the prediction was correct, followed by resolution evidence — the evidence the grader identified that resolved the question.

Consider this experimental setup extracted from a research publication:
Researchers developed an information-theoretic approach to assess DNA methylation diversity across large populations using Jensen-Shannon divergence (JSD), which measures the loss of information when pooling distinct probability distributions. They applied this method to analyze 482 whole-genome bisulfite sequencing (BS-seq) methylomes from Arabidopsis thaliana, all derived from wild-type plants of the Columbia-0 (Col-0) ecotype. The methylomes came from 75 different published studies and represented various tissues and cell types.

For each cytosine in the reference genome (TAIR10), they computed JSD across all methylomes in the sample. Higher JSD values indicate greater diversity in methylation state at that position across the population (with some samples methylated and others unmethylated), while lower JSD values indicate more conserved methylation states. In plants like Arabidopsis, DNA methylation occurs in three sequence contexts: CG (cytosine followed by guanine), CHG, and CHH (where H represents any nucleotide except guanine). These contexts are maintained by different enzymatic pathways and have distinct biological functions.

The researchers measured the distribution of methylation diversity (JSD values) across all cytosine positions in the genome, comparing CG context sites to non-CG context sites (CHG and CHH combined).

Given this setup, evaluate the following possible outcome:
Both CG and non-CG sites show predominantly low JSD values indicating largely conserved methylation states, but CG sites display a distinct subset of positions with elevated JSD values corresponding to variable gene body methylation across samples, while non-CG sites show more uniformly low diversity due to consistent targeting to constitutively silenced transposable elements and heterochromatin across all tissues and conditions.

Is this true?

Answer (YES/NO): NO